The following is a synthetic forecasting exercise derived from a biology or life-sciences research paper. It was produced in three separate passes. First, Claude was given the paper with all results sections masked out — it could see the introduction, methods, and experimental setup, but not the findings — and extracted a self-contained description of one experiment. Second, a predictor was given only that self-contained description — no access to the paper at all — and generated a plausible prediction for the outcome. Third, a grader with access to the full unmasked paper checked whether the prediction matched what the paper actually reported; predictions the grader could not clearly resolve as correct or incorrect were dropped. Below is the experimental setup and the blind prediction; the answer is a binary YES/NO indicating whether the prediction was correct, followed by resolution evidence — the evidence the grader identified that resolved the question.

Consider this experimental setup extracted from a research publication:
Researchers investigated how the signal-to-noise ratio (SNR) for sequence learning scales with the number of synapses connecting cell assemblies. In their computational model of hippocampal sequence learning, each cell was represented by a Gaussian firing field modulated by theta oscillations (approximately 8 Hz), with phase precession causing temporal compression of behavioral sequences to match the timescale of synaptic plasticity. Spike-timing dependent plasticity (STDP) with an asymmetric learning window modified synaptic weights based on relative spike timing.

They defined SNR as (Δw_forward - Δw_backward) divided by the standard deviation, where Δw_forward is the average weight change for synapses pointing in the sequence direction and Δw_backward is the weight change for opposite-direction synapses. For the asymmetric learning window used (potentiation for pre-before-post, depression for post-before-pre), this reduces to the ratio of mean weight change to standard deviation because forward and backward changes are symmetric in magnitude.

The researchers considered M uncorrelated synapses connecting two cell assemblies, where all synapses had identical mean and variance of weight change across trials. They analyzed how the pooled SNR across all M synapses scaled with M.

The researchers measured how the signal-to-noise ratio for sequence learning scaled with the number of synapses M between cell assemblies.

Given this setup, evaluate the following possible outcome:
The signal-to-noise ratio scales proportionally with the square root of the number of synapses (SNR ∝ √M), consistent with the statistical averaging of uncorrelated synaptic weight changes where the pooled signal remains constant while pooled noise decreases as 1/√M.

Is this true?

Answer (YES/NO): YES